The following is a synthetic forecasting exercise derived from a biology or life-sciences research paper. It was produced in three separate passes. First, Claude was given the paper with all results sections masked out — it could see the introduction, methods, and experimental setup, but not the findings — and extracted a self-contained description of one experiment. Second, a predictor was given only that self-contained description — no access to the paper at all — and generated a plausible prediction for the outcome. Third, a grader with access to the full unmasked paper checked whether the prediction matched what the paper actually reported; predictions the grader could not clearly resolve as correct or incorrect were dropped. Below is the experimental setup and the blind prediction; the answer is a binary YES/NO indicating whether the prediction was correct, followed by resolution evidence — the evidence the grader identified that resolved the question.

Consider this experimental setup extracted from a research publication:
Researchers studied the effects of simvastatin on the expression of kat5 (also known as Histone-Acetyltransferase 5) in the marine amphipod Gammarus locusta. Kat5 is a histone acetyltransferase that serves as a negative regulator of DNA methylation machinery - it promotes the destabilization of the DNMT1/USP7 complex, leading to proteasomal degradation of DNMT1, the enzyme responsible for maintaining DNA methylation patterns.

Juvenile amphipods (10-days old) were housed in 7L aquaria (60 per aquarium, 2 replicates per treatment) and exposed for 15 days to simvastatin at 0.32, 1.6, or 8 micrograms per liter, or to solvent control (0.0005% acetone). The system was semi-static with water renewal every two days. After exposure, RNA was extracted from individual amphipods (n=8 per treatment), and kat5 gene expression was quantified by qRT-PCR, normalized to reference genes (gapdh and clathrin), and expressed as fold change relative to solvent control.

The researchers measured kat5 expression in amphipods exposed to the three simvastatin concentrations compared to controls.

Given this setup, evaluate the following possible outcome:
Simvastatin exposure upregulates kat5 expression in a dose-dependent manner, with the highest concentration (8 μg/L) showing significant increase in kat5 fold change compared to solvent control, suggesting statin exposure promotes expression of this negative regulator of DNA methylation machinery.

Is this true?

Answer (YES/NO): NO